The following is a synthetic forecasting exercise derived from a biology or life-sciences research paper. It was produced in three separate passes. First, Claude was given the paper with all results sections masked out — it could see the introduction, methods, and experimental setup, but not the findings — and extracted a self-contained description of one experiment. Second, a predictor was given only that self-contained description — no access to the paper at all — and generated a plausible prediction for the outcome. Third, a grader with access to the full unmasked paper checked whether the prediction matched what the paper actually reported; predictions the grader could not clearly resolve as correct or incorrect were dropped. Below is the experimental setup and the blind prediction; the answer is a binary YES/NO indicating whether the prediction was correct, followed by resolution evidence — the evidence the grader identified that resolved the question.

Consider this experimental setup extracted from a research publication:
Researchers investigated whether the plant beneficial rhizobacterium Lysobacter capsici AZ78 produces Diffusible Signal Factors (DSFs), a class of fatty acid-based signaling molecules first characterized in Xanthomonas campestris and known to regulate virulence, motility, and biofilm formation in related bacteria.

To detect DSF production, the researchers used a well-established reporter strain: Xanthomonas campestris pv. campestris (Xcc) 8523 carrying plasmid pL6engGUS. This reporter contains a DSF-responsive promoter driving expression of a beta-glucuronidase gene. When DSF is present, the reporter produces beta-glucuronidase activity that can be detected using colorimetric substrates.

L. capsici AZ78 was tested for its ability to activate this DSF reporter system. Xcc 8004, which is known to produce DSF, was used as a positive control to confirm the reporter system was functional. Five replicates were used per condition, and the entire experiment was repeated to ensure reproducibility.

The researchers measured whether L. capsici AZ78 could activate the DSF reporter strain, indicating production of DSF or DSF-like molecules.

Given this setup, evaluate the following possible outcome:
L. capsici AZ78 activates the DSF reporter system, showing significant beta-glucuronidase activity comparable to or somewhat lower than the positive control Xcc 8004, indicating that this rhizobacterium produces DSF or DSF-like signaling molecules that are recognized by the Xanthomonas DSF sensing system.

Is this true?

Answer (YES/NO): YES